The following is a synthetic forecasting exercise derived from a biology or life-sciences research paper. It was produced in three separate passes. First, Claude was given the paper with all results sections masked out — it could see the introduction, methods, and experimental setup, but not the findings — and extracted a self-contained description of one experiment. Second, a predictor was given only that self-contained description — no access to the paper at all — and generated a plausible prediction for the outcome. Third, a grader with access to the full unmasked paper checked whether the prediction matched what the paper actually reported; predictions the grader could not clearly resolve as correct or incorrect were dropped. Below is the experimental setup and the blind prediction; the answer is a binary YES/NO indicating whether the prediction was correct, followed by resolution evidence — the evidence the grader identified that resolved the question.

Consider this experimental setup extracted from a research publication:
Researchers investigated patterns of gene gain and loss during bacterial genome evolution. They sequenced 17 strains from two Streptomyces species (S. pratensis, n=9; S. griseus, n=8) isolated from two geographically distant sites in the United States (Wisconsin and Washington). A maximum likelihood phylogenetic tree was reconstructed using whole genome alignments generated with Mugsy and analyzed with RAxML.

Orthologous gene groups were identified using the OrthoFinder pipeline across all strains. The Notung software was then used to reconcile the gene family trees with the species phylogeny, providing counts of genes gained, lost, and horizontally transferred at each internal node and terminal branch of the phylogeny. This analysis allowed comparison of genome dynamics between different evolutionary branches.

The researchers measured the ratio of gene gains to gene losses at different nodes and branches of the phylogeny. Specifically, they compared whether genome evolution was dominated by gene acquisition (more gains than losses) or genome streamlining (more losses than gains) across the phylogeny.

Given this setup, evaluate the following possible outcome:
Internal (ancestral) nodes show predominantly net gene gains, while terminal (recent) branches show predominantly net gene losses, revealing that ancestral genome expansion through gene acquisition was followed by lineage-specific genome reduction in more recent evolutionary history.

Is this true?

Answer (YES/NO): YES